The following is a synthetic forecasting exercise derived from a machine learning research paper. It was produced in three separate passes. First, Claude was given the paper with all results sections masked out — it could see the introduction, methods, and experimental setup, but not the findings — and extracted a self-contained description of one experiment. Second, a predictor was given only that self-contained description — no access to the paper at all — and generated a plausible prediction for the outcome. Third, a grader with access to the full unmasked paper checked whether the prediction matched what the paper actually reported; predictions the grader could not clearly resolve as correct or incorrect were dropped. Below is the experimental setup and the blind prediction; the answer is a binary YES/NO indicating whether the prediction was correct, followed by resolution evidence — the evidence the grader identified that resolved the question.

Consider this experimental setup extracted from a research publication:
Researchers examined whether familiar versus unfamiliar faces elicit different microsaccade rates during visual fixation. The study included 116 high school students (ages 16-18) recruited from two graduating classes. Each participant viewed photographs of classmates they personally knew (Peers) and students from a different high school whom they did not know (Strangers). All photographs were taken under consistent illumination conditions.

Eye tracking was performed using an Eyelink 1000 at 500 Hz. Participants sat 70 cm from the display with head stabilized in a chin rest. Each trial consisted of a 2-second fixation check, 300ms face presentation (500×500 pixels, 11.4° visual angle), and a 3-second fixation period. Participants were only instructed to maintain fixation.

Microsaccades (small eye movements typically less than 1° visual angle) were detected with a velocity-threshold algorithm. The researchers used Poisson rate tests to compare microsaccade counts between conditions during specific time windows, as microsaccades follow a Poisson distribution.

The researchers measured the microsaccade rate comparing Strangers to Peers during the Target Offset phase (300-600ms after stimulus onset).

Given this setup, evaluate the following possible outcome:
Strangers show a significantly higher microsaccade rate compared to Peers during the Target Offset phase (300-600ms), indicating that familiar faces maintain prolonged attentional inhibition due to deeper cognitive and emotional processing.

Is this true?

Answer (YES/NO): YES